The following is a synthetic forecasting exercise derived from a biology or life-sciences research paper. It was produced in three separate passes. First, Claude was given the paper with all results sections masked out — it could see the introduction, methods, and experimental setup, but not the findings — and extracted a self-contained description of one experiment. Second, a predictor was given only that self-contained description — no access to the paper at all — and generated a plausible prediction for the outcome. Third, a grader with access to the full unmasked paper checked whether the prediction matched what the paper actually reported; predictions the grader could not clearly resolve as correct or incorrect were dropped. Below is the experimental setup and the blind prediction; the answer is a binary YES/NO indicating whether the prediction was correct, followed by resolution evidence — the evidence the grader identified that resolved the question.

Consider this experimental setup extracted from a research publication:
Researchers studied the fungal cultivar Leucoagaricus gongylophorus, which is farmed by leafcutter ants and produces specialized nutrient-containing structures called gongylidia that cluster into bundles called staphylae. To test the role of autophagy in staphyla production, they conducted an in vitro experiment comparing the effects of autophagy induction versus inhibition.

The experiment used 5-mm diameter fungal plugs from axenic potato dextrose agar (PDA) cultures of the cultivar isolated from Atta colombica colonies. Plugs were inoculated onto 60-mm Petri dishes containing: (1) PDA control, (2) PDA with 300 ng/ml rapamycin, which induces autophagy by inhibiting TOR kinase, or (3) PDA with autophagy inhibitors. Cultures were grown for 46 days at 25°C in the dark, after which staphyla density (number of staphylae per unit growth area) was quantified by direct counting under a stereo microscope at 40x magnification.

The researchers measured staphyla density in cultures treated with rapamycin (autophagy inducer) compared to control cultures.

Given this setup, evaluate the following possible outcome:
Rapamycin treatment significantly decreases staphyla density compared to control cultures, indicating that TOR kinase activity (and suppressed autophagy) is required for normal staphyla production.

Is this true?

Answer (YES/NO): NO